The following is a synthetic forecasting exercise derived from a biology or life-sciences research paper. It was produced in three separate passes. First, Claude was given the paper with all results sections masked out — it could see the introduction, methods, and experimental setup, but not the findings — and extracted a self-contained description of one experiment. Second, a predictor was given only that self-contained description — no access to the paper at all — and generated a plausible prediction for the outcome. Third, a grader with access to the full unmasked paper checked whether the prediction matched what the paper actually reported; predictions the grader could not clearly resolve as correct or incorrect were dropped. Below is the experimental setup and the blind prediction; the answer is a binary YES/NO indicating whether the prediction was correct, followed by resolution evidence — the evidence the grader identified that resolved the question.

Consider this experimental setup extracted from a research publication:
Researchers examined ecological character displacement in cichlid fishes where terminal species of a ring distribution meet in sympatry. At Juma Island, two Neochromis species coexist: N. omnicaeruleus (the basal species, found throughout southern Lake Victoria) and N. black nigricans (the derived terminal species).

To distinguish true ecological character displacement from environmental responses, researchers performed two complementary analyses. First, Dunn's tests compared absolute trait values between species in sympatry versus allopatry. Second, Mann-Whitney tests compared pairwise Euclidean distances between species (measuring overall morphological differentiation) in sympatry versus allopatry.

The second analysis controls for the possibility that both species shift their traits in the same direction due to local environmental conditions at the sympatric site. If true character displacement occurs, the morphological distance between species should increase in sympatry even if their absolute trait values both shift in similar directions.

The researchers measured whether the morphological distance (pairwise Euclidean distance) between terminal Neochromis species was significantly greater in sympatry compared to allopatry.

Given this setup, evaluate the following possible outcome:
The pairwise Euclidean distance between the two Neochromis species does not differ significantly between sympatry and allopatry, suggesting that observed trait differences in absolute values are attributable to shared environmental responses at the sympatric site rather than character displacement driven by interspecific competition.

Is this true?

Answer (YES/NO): NO